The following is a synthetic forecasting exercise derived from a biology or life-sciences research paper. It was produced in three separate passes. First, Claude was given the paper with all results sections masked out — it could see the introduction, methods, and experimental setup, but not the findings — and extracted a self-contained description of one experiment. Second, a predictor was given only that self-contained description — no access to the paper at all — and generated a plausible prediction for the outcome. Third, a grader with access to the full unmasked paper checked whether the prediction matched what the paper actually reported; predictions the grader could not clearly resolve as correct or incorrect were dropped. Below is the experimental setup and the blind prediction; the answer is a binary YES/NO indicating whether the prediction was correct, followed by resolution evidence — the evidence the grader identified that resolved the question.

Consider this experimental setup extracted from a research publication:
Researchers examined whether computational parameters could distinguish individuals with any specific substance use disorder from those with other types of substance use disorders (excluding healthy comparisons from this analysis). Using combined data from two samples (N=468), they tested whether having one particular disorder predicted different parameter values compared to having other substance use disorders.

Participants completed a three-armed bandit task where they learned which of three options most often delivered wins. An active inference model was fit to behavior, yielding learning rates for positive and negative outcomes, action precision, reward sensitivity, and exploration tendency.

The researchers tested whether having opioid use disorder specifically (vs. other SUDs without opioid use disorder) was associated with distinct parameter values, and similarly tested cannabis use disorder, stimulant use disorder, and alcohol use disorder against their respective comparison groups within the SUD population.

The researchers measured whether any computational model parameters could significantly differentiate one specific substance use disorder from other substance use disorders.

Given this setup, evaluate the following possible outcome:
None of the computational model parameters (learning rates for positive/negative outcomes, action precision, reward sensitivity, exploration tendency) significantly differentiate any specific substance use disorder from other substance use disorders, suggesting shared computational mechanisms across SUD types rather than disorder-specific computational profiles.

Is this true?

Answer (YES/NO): NO